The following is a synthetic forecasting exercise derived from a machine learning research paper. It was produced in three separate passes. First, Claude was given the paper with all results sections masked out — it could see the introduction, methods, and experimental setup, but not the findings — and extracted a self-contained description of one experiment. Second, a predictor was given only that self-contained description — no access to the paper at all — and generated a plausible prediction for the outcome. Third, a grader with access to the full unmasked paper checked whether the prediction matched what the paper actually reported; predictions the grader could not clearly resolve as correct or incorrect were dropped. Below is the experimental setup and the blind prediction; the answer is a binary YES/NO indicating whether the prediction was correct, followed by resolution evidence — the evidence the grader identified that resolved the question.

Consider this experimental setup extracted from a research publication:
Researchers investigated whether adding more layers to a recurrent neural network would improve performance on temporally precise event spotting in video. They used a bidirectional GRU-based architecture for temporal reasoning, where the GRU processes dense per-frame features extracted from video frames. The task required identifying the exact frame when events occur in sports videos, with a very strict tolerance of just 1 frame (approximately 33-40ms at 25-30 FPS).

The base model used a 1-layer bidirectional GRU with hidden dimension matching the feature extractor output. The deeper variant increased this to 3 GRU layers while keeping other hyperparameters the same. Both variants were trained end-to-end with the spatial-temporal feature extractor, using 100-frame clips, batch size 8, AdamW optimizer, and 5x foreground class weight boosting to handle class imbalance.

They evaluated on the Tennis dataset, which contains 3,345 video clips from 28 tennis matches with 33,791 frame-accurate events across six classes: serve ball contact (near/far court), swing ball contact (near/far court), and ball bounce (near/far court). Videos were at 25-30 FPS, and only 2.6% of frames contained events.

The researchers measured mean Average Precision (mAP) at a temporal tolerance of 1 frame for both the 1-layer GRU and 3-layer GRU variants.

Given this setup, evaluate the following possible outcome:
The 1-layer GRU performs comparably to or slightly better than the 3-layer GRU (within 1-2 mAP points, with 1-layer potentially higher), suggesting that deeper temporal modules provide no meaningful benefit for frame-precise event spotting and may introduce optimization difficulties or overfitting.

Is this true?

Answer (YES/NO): YES